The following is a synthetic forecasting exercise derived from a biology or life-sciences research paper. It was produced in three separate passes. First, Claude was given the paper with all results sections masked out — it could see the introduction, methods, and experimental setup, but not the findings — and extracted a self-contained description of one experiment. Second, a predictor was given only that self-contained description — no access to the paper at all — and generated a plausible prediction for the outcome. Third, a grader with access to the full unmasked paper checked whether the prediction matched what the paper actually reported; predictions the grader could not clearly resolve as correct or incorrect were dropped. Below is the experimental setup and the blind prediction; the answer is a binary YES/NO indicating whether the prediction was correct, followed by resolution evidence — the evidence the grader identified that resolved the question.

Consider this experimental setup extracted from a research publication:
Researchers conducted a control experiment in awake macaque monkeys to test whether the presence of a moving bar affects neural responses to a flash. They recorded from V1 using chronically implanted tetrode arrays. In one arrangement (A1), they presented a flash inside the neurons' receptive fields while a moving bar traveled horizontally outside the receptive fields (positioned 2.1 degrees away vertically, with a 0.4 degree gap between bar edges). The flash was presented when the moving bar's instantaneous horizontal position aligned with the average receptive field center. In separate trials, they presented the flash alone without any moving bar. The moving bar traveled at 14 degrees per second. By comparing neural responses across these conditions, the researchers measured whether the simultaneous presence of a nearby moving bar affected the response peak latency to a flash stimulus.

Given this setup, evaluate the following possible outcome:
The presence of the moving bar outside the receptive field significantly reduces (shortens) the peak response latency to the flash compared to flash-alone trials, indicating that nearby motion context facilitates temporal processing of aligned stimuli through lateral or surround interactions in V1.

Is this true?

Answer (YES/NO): NO